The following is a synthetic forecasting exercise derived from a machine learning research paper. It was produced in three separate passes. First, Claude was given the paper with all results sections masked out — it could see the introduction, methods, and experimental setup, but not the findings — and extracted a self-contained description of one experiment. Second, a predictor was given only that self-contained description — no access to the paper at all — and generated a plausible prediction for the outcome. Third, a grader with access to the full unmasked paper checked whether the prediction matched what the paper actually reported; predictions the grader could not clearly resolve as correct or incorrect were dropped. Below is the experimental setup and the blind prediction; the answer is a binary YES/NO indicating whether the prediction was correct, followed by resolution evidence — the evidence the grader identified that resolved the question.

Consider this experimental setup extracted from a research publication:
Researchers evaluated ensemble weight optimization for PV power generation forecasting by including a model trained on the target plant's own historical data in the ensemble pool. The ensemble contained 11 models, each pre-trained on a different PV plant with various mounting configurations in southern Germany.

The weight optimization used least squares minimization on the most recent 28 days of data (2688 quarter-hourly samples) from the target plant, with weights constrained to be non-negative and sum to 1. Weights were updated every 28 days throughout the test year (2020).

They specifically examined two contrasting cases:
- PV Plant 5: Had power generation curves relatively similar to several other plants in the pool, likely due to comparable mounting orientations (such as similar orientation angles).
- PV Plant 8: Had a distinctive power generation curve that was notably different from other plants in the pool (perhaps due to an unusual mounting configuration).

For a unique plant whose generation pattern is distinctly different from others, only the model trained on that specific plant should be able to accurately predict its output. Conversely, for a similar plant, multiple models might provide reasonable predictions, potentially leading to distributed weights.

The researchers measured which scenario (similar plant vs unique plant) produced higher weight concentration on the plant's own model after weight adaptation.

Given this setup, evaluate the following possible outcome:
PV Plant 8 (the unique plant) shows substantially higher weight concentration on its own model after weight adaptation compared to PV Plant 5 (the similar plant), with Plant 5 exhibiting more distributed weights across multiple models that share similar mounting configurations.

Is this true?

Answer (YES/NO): YES